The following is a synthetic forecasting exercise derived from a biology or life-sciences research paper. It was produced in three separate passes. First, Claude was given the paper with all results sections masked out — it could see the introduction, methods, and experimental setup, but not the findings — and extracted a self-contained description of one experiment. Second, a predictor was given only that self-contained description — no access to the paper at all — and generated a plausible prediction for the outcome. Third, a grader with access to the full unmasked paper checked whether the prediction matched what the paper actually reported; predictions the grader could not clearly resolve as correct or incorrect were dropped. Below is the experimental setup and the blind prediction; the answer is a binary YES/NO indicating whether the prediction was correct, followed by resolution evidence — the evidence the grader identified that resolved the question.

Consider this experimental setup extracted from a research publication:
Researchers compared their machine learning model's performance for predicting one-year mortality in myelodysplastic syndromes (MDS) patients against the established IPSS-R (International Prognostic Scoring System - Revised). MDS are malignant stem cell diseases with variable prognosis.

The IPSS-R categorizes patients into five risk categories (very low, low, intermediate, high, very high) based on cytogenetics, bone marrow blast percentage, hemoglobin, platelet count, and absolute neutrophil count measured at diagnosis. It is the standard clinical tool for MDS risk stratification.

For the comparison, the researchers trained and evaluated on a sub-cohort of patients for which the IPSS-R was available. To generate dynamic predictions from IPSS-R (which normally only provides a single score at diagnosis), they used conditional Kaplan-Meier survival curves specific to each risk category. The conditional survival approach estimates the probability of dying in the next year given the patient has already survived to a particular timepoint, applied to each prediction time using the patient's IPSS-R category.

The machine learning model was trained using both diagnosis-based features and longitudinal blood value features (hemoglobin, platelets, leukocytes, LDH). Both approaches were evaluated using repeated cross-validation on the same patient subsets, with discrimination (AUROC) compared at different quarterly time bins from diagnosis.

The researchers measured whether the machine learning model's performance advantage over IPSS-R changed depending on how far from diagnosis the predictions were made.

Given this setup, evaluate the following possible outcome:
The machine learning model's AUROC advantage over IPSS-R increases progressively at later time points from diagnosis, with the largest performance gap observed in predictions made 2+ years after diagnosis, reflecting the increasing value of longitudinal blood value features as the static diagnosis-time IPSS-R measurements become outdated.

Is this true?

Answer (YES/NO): YES